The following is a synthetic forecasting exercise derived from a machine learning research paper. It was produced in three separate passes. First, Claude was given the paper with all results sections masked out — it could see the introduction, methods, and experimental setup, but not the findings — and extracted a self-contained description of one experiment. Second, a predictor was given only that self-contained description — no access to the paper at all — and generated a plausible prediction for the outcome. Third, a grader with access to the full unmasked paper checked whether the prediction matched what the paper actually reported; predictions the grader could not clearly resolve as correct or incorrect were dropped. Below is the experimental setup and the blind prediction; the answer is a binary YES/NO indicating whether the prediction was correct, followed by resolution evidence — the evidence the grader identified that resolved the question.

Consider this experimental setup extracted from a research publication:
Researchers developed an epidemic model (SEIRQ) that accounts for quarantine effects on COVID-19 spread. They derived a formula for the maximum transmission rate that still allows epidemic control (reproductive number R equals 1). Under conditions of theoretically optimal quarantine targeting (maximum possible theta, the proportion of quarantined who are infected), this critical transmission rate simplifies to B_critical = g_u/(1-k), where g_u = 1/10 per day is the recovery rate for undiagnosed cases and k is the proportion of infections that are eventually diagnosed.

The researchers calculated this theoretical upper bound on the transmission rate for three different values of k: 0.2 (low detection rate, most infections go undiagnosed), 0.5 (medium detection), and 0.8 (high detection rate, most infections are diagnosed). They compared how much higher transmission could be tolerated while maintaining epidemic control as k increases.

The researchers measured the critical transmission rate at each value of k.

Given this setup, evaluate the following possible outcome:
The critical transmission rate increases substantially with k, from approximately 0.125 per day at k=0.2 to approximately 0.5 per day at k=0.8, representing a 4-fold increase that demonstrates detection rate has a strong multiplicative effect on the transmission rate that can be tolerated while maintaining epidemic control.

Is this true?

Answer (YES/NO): YES